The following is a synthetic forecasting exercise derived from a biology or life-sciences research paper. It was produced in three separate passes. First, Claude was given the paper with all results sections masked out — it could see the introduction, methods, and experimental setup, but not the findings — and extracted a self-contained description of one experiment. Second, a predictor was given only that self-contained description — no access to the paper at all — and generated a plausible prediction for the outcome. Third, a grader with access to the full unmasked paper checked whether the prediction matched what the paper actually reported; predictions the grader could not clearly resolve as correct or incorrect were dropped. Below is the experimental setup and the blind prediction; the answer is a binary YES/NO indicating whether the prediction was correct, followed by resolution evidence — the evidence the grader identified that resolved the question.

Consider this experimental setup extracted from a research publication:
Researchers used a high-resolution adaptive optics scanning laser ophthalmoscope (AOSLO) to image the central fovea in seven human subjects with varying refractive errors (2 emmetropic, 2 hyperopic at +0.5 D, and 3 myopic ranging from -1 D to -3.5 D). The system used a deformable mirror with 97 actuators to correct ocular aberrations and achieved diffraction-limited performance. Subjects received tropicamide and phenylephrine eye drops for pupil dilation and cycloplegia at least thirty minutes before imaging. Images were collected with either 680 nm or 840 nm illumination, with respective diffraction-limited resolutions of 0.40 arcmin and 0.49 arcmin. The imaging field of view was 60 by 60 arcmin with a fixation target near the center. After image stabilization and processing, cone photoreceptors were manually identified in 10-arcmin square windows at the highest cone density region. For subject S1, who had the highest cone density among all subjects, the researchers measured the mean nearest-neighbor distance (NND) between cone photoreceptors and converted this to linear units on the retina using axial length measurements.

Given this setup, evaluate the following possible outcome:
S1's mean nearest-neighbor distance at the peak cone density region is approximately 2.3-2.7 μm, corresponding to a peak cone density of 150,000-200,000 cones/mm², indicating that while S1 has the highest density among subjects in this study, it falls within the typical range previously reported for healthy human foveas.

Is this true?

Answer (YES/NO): NO